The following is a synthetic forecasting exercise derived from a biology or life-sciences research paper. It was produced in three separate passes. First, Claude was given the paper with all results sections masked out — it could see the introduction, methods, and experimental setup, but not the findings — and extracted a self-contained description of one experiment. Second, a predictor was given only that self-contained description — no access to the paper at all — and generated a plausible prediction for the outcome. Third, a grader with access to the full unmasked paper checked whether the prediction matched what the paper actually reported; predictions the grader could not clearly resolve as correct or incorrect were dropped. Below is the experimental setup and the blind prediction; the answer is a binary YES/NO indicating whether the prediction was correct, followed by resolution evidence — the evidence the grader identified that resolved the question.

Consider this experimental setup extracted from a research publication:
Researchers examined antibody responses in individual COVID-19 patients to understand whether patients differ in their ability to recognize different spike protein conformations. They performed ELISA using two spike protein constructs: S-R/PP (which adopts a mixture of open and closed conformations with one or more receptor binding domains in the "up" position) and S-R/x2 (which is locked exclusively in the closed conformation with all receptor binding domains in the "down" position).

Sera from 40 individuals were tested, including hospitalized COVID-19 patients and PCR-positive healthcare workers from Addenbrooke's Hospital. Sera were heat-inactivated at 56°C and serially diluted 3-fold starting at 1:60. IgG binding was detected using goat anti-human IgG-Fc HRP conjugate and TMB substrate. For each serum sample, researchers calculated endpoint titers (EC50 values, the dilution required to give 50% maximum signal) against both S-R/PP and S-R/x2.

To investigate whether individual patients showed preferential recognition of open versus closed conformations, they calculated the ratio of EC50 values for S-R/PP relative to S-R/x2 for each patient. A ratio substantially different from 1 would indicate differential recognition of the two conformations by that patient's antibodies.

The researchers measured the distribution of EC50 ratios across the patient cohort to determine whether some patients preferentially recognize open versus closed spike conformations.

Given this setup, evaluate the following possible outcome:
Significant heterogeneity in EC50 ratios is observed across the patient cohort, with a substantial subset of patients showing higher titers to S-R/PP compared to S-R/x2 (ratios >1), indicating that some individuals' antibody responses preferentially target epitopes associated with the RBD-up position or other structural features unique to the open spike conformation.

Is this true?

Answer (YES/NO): NO